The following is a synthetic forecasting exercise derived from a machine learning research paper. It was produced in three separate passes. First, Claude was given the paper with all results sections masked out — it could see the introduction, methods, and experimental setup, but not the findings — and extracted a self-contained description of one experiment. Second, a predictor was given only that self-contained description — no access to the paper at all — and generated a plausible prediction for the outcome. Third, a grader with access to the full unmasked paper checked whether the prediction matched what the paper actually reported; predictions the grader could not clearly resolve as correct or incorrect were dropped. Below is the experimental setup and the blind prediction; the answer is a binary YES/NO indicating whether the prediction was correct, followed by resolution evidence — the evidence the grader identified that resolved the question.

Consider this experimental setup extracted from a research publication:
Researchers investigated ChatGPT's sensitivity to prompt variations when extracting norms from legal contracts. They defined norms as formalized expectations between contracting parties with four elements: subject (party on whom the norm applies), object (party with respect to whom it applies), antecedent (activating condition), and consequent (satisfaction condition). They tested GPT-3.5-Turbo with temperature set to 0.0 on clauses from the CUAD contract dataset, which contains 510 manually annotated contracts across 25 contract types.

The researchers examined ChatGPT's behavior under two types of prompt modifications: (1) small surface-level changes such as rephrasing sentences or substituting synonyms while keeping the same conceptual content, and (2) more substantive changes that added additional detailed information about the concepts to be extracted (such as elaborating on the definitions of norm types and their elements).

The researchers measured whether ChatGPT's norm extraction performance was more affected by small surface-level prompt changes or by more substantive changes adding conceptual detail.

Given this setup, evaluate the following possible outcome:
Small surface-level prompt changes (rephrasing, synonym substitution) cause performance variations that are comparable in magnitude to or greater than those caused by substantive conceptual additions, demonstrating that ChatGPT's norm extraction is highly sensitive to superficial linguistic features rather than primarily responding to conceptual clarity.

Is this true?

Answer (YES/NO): NO